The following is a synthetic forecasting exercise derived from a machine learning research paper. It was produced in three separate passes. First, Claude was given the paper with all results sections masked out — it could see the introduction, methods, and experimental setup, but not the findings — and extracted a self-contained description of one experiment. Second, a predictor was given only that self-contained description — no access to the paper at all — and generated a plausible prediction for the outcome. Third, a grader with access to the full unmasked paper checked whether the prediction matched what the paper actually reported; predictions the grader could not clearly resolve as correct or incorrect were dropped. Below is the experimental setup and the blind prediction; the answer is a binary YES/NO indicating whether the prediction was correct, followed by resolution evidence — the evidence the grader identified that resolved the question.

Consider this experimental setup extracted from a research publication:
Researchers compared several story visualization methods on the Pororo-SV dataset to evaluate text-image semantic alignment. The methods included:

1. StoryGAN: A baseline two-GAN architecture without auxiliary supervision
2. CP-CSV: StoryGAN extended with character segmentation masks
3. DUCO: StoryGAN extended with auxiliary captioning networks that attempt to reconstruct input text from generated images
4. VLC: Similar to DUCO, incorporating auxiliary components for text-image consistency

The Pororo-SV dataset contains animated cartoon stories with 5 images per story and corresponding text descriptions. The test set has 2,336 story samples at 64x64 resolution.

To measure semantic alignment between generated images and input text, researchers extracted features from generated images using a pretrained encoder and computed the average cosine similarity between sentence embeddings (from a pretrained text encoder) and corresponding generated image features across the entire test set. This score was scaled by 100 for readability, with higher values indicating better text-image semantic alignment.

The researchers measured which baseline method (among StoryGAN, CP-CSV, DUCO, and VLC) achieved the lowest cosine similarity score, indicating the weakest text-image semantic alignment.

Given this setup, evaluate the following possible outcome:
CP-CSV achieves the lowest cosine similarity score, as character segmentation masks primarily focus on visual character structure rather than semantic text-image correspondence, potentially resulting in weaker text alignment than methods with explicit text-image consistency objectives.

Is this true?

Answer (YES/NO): NO